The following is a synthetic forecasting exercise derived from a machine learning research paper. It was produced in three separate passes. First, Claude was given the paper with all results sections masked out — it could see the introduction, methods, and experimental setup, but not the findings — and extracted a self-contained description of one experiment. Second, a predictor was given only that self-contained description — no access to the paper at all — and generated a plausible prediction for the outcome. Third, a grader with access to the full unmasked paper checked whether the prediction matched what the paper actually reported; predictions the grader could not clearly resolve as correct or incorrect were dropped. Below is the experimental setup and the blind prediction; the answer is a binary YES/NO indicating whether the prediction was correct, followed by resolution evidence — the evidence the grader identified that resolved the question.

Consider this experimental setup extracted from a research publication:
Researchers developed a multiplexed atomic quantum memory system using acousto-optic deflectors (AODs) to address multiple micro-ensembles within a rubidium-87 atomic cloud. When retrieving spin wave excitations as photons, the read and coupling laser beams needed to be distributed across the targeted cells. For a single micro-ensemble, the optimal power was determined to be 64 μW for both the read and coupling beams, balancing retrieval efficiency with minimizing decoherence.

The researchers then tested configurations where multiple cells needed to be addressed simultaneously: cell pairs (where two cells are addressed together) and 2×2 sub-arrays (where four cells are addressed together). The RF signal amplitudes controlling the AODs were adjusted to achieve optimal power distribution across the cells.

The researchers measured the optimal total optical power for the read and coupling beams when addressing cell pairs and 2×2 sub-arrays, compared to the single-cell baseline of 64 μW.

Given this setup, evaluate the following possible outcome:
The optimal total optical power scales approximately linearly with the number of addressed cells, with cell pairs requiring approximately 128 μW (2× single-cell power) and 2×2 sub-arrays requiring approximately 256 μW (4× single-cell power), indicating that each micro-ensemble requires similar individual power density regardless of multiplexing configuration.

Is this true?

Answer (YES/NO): NO